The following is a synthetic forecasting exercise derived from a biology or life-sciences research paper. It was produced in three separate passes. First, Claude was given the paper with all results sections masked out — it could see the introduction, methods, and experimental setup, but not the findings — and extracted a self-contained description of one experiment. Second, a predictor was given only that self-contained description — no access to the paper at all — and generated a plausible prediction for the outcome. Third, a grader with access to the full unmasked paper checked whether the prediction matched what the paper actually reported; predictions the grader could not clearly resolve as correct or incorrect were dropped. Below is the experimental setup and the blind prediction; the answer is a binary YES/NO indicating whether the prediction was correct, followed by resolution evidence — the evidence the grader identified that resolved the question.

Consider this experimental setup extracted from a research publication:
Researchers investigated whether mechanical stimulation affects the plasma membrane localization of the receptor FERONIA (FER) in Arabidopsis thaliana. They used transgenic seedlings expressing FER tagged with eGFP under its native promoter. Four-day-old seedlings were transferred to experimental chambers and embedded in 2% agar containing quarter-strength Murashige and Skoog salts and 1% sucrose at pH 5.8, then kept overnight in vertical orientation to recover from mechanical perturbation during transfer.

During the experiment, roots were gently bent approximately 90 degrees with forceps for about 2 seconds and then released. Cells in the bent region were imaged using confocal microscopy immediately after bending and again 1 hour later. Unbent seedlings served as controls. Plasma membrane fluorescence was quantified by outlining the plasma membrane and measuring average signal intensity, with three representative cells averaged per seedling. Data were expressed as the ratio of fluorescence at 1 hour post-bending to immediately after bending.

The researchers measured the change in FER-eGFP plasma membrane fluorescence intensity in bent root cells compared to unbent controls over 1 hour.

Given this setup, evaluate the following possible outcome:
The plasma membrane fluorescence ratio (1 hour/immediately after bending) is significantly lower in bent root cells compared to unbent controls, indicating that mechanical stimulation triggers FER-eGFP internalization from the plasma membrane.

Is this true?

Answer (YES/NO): NO